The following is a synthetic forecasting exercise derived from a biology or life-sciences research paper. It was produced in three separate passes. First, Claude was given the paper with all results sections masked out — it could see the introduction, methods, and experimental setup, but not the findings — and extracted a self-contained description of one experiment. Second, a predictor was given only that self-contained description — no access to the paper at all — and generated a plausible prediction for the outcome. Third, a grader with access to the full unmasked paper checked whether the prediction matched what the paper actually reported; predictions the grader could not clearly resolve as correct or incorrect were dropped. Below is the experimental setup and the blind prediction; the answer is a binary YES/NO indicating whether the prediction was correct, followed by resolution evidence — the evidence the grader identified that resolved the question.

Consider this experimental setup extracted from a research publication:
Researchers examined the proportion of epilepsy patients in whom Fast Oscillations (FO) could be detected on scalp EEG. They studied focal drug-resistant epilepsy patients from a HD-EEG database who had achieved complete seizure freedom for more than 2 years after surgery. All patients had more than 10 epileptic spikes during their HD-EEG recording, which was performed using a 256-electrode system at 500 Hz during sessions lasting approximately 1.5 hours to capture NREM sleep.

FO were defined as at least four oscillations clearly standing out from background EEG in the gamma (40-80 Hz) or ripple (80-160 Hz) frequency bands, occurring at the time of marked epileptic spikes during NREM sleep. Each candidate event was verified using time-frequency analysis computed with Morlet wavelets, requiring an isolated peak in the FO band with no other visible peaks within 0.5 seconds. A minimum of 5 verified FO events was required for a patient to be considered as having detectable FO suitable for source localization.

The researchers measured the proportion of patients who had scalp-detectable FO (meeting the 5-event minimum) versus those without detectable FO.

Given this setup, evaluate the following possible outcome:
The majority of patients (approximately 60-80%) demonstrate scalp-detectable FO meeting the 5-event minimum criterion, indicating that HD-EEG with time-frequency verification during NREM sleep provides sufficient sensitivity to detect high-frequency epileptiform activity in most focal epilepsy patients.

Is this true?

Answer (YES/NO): NO